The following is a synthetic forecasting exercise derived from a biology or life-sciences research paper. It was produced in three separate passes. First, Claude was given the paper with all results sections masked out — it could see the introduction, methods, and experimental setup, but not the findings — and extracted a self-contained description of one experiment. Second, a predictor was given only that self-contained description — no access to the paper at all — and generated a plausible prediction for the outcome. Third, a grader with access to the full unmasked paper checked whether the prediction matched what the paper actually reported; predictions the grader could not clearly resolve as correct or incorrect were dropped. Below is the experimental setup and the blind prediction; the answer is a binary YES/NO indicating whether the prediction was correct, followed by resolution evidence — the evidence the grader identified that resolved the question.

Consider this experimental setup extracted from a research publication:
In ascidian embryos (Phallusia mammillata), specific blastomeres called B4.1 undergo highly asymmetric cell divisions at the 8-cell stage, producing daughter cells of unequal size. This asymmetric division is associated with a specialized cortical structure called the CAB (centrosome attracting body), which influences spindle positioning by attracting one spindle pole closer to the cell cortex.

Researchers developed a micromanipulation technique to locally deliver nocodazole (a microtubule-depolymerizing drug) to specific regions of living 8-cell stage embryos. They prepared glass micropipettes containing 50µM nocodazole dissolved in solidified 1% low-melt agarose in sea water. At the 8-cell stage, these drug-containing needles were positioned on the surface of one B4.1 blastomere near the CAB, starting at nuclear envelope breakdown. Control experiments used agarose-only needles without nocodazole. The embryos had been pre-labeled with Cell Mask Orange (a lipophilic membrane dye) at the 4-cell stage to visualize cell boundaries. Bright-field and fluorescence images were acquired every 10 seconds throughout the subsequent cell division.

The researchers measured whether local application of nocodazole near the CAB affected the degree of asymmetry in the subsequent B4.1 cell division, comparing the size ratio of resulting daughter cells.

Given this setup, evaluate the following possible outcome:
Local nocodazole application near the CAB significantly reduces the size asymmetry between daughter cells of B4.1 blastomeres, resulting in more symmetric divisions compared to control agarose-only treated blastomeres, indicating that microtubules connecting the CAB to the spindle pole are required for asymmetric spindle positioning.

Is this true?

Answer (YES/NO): NO